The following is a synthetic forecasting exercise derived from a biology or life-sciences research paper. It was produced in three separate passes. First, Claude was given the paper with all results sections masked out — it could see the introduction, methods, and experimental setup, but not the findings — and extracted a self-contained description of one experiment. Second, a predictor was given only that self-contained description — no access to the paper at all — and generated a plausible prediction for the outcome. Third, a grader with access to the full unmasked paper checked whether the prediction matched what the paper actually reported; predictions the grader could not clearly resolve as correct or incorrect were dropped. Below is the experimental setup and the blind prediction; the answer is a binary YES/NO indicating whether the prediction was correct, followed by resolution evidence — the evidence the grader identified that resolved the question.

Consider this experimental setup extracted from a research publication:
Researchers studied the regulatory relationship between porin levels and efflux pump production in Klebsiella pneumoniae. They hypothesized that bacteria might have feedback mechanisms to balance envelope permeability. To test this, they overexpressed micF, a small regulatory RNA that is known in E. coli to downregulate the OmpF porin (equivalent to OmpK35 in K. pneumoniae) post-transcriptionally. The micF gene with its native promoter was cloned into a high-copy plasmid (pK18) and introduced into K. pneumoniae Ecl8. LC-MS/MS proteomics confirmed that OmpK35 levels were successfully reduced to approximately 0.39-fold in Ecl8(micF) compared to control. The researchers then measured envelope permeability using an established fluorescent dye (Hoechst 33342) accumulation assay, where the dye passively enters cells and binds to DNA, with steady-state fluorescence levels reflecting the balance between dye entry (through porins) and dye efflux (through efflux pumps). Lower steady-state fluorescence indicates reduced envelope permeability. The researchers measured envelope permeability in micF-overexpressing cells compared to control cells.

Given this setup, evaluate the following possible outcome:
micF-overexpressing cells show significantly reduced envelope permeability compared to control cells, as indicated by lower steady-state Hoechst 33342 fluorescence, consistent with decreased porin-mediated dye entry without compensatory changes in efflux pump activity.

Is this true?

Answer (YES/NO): NO